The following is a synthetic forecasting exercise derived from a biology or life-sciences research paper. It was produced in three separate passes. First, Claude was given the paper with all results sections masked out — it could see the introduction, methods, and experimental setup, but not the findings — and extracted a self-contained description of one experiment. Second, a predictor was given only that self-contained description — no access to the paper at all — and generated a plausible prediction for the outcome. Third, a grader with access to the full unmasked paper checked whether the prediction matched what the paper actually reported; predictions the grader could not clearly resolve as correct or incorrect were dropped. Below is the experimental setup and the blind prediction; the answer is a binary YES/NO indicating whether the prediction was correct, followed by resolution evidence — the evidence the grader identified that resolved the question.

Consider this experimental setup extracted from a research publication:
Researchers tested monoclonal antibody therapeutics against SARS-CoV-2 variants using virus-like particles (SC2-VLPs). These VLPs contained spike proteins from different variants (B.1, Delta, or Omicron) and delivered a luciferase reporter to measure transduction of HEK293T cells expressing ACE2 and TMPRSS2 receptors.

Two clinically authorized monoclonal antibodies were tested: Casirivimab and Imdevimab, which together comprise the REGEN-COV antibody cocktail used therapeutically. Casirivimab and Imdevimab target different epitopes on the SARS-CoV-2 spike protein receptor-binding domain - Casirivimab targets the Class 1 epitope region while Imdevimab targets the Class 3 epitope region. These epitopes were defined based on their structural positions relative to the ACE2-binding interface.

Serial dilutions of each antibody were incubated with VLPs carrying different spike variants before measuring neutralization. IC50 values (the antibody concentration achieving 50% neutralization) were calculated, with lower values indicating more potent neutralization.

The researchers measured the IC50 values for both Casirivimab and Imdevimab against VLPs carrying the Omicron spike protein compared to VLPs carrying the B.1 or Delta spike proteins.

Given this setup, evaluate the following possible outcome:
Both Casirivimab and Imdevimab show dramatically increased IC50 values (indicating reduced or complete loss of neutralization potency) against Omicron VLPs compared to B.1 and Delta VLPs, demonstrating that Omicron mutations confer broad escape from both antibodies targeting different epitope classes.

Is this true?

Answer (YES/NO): YES